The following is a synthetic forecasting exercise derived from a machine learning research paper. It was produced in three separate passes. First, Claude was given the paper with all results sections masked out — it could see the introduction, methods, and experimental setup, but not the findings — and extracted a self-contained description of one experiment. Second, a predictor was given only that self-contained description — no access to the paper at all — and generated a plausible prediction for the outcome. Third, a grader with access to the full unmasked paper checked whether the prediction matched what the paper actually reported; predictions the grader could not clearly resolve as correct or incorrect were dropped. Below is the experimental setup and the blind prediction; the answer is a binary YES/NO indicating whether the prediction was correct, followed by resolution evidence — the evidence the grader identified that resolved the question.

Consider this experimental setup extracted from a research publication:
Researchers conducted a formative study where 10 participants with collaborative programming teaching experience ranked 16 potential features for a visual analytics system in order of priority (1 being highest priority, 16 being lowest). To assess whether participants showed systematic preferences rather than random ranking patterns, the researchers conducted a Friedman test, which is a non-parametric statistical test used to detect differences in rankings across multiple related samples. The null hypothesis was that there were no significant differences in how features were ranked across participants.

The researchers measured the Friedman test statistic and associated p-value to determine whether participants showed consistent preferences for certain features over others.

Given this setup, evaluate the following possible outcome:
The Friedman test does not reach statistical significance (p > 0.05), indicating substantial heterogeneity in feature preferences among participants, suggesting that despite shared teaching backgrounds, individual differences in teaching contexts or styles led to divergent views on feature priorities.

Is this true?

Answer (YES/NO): NO